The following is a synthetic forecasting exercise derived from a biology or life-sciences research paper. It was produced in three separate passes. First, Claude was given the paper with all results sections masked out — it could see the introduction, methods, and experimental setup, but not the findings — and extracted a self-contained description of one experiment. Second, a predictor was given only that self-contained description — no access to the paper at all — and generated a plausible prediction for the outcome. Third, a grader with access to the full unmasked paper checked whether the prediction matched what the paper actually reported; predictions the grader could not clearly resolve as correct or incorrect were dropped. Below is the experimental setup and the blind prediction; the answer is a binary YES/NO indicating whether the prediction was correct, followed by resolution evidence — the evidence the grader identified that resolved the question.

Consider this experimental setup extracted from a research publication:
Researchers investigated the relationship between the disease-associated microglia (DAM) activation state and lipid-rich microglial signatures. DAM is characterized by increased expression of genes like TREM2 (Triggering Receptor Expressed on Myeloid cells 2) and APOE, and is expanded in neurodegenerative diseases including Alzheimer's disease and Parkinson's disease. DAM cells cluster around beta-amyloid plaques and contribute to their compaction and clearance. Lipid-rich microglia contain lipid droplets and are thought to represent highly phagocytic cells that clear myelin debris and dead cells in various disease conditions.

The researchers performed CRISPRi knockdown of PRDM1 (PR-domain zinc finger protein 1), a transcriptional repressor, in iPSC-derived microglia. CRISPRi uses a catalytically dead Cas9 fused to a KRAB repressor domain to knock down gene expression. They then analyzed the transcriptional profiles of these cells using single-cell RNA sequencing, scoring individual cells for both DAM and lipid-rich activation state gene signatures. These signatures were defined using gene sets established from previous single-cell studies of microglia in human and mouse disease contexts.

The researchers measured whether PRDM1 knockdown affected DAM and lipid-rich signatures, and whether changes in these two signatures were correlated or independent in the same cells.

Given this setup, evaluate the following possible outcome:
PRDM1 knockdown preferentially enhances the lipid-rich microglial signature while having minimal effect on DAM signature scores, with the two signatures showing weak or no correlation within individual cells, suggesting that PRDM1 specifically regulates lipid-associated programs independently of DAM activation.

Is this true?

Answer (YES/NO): NO